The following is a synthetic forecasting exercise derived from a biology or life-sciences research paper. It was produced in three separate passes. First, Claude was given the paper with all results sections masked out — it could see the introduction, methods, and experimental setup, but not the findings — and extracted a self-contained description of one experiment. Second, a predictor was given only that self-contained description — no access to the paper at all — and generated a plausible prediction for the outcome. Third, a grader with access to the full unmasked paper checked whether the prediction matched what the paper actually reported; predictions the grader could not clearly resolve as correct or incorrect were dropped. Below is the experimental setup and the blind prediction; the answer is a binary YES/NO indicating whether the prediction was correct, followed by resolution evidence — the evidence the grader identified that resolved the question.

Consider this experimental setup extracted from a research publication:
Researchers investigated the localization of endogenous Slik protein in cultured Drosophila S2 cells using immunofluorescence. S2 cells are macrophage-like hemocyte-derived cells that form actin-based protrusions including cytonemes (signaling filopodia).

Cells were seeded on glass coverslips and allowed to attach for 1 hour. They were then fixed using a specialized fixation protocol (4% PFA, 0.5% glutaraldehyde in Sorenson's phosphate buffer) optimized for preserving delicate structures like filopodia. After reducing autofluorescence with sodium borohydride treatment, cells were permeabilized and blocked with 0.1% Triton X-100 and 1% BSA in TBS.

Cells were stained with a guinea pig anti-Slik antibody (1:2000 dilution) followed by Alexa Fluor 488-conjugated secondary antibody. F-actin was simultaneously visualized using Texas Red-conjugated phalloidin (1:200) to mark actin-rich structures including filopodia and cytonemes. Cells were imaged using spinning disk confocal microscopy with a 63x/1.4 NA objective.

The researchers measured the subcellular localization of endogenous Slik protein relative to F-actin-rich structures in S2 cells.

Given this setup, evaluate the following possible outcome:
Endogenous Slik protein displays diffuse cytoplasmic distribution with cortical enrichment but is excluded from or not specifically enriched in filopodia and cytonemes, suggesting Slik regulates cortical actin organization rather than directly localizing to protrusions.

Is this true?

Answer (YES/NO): NO